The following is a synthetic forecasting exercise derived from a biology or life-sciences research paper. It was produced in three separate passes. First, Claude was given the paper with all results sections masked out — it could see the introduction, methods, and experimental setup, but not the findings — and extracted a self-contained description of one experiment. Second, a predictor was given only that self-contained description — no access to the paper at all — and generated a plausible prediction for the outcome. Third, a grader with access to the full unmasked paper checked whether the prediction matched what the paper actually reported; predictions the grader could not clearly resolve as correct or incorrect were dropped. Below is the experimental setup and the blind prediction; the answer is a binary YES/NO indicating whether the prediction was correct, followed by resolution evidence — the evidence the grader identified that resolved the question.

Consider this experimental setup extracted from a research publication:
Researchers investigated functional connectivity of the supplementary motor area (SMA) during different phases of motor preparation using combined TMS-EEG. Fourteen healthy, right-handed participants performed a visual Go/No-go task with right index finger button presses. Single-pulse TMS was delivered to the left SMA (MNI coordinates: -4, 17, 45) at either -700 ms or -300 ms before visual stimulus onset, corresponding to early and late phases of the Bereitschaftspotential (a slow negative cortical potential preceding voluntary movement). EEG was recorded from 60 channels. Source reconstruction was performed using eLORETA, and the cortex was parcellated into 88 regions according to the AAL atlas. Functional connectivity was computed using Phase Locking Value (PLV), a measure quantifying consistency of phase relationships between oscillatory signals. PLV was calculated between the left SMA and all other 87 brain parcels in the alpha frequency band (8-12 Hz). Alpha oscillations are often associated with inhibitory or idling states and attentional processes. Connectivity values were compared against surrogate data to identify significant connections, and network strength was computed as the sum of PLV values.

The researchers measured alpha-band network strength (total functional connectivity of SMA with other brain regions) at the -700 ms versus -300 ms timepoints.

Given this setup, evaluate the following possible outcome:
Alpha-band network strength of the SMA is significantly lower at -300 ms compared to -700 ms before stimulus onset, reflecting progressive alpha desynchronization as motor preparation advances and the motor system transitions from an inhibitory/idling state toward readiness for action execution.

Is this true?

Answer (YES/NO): NO